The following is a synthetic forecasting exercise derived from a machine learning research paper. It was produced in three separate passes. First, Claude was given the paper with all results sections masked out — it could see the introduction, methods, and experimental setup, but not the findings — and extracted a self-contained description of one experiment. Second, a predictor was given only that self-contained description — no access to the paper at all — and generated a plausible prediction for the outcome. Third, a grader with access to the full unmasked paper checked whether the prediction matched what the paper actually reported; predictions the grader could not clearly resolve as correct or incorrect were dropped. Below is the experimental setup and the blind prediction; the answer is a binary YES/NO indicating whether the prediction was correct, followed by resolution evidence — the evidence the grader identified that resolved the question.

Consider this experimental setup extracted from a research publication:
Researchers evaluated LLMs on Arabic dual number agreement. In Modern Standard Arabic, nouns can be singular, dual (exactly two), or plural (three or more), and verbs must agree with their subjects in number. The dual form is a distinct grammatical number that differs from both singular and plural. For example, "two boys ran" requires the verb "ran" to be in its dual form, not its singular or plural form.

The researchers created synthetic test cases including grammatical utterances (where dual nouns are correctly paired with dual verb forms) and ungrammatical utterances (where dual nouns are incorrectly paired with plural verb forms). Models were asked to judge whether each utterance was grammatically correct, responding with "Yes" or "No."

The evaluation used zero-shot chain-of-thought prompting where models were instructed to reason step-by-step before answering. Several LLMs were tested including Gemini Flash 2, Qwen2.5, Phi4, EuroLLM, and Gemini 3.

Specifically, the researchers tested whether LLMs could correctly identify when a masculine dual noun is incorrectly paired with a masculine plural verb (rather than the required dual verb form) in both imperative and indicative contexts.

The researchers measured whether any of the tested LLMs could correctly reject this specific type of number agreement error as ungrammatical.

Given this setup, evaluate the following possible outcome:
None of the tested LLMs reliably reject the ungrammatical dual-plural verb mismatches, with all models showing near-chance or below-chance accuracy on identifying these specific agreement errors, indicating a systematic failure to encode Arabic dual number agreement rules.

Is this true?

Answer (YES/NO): YES